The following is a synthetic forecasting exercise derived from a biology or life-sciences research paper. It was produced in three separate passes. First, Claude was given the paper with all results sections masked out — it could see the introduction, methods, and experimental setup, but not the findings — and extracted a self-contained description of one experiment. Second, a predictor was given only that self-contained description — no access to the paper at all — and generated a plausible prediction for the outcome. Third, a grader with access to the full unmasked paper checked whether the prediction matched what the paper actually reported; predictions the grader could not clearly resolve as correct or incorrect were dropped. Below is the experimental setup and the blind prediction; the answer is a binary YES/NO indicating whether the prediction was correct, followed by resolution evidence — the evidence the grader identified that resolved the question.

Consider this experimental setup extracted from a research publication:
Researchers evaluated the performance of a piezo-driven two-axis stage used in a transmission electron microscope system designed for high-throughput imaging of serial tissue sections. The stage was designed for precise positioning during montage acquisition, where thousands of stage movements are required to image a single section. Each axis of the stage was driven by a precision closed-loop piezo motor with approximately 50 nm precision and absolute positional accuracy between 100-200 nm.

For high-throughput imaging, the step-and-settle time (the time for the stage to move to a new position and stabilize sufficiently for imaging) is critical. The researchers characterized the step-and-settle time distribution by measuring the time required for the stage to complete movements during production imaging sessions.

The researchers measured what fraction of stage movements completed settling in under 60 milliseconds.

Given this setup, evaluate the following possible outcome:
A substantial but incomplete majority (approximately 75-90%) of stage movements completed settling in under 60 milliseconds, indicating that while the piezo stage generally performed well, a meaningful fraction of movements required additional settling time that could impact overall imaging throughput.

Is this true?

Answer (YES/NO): NO